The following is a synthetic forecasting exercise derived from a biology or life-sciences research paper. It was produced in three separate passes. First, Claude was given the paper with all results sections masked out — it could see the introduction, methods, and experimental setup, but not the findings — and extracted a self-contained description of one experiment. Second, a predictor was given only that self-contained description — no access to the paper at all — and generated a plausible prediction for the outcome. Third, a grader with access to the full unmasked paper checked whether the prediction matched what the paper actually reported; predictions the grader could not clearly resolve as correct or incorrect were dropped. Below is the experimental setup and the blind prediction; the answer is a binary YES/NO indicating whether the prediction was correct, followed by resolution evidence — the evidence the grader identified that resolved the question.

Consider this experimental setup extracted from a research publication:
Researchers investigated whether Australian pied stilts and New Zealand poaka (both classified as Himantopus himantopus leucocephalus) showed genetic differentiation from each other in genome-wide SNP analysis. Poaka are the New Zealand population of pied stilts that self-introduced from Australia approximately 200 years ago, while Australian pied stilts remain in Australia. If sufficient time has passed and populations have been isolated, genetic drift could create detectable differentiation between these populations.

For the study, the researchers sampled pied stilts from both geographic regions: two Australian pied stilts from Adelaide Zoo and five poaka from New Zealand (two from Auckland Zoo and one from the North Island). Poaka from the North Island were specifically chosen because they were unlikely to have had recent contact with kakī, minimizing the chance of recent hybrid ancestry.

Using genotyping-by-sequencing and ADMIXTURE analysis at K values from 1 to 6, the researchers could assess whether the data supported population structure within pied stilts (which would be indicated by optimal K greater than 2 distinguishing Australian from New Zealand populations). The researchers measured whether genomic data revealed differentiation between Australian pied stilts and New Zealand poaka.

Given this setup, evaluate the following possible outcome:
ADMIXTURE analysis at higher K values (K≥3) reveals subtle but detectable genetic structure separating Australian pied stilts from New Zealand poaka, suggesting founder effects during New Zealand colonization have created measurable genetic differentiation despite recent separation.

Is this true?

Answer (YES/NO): NO